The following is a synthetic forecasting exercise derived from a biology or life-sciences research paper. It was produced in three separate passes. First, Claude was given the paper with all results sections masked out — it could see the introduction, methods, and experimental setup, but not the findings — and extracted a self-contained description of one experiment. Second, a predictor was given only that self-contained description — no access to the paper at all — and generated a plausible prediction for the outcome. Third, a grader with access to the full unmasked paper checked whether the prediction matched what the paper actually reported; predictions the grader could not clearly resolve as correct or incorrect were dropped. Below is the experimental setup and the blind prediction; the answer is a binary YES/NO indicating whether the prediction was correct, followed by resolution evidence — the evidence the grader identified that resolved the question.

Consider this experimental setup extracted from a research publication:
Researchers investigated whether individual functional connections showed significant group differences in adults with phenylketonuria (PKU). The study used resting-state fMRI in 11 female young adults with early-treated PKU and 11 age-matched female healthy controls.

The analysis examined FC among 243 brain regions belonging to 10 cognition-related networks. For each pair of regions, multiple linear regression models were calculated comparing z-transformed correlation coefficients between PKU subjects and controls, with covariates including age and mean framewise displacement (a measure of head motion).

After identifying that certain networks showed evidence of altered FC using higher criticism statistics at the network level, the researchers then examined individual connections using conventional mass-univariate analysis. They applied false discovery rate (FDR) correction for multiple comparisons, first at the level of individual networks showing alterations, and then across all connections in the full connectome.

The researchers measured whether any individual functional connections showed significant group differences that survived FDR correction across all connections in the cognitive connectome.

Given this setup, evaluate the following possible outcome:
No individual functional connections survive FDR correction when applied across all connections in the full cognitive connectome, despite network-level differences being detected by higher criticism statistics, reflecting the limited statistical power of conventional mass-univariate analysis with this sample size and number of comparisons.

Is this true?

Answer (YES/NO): YES